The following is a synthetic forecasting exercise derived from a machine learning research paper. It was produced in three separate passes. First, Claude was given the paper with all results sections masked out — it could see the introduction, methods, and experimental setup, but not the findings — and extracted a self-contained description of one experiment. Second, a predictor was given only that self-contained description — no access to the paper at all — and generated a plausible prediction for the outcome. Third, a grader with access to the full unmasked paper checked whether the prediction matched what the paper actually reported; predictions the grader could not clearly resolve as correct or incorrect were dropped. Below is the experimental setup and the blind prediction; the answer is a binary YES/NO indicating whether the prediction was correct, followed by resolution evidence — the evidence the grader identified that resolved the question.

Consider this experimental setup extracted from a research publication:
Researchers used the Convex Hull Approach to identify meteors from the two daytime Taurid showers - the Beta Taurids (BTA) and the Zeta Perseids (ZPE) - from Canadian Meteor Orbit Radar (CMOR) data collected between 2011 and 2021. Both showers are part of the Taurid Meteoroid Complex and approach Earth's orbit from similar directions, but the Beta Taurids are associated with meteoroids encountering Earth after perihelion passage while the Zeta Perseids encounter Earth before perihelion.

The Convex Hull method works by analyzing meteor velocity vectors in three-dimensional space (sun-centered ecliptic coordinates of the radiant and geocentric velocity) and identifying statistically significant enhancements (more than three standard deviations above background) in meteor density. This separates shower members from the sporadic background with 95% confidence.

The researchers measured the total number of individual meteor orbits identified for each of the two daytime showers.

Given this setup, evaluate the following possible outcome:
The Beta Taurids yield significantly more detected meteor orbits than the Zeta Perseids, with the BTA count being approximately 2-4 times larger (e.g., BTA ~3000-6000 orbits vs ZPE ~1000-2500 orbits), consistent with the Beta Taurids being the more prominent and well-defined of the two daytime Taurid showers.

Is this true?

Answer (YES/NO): NO